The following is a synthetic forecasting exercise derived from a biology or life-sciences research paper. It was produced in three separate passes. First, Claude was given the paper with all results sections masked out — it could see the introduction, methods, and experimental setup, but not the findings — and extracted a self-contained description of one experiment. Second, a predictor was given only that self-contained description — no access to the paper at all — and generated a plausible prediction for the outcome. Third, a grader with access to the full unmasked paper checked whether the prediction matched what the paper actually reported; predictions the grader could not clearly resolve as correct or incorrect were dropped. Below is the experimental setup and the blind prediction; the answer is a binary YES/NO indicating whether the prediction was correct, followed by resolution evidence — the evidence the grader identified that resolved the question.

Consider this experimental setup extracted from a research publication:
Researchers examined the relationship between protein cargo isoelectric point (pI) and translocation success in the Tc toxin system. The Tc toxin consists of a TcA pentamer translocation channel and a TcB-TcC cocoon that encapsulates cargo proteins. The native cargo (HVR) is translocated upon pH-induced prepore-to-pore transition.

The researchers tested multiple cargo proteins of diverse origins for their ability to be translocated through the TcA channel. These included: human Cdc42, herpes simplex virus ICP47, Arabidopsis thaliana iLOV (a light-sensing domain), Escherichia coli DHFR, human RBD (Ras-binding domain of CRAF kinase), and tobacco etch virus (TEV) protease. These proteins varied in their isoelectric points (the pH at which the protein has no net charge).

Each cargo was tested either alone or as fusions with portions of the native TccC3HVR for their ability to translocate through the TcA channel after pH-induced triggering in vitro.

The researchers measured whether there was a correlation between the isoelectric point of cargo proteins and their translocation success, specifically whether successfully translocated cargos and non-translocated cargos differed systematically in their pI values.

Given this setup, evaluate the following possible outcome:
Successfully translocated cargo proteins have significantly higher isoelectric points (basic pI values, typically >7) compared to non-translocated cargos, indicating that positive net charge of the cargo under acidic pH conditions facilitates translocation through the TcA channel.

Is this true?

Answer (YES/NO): YES